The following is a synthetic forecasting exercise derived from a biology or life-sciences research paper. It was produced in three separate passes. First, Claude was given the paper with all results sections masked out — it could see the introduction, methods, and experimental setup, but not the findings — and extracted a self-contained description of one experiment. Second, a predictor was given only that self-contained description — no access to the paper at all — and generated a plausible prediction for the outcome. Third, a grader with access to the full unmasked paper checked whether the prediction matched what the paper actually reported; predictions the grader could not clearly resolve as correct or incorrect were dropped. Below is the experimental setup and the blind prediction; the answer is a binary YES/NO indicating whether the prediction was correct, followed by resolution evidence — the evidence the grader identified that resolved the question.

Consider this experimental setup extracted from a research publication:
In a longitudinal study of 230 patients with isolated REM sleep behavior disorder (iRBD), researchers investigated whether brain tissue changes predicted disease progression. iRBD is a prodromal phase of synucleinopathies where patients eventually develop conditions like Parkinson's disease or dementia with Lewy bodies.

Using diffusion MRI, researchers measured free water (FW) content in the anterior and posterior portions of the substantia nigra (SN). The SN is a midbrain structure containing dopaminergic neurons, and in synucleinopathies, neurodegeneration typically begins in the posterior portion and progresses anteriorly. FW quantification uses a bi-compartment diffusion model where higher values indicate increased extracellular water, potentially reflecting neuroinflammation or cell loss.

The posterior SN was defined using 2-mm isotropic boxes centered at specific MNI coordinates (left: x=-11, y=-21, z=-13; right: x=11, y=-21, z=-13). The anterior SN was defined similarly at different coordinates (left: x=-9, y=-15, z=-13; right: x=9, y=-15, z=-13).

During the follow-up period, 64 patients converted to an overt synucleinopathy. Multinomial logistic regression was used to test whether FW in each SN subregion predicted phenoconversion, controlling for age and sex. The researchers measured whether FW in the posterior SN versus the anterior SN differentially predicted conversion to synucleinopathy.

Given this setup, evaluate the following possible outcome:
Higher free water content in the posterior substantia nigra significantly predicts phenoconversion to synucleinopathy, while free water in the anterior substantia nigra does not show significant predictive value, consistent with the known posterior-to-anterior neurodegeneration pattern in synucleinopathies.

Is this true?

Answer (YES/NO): YES